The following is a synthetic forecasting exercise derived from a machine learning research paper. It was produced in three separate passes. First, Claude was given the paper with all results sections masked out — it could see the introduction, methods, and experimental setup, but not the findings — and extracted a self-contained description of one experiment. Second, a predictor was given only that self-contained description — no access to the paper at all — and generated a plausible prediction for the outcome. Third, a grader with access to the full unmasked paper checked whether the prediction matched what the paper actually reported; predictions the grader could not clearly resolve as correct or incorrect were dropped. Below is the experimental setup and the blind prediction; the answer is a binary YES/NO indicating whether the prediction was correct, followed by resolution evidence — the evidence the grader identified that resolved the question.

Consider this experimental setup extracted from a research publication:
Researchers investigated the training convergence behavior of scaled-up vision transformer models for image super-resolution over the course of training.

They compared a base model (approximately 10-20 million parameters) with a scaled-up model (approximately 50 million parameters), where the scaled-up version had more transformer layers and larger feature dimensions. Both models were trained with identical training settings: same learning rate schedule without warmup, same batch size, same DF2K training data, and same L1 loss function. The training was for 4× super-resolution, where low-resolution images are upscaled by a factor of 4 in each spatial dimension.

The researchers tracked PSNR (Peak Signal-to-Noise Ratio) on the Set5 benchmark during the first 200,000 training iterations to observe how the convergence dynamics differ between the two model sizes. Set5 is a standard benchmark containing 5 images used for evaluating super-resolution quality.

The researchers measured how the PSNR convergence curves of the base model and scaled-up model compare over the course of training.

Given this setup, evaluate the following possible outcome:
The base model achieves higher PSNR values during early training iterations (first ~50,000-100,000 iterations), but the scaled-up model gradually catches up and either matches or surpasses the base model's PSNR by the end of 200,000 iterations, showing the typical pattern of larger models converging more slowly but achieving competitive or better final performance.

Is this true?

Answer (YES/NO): NO